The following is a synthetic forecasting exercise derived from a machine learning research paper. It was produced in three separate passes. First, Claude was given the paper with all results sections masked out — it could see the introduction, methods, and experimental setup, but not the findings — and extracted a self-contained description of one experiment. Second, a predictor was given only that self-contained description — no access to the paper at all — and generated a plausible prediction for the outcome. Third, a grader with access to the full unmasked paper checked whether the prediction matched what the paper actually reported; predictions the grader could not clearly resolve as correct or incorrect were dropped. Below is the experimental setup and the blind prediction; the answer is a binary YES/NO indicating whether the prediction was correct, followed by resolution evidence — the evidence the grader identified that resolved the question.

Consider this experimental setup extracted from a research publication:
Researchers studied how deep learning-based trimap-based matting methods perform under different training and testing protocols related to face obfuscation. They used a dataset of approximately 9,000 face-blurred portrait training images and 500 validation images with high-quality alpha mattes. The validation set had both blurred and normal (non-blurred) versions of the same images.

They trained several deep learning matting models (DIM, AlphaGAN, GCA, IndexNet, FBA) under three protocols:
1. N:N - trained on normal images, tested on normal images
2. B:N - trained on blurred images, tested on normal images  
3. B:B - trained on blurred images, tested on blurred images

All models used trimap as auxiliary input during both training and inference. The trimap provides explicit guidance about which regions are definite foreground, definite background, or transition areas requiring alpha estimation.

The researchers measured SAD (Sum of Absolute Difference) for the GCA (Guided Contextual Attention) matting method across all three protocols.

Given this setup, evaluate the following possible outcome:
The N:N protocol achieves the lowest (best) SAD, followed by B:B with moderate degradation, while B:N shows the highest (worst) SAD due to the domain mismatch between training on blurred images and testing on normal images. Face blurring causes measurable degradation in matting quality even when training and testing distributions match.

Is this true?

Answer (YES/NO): NO